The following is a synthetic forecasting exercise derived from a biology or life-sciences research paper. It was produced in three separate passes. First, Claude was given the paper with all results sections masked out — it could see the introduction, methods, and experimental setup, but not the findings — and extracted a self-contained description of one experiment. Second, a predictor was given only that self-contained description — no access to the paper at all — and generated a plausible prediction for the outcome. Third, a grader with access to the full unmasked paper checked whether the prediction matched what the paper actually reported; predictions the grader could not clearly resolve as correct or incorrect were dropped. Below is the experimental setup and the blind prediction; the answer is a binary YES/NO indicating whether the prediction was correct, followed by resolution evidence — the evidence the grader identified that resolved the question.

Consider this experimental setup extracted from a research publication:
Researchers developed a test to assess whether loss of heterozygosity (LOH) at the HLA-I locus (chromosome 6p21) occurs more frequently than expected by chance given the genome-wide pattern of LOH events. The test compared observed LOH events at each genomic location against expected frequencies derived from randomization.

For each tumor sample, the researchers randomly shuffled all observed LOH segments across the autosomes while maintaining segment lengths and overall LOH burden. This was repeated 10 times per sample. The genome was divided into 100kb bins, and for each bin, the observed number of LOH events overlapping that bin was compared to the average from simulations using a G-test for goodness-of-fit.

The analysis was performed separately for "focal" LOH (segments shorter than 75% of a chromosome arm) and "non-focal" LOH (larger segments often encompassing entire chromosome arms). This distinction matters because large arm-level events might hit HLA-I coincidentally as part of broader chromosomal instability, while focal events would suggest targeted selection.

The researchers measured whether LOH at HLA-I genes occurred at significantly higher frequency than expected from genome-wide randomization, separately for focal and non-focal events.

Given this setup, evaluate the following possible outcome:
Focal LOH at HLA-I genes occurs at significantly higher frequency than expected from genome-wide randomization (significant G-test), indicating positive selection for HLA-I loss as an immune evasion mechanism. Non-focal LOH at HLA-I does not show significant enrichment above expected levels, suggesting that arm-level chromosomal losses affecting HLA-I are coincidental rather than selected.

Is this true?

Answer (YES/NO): NO